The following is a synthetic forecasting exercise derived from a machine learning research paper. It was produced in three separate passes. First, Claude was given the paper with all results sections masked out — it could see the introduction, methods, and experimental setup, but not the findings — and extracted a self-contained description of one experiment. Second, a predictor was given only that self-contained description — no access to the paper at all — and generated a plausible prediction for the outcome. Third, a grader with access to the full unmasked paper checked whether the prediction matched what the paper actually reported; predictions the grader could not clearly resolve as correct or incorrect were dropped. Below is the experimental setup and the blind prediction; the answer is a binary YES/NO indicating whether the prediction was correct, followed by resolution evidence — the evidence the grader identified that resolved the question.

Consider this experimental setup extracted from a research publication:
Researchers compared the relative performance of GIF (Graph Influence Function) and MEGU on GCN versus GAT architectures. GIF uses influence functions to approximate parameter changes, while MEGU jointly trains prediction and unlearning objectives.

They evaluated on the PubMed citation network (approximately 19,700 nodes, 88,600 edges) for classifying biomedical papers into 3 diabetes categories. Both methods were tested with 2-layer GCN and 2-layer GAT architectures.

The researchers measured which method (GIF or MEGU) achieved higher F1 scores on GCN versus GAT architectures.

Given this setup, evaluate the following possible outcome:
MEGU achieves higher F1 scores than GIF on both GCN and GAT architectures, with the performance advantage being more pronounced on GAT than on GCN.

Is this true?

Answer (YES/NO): NO